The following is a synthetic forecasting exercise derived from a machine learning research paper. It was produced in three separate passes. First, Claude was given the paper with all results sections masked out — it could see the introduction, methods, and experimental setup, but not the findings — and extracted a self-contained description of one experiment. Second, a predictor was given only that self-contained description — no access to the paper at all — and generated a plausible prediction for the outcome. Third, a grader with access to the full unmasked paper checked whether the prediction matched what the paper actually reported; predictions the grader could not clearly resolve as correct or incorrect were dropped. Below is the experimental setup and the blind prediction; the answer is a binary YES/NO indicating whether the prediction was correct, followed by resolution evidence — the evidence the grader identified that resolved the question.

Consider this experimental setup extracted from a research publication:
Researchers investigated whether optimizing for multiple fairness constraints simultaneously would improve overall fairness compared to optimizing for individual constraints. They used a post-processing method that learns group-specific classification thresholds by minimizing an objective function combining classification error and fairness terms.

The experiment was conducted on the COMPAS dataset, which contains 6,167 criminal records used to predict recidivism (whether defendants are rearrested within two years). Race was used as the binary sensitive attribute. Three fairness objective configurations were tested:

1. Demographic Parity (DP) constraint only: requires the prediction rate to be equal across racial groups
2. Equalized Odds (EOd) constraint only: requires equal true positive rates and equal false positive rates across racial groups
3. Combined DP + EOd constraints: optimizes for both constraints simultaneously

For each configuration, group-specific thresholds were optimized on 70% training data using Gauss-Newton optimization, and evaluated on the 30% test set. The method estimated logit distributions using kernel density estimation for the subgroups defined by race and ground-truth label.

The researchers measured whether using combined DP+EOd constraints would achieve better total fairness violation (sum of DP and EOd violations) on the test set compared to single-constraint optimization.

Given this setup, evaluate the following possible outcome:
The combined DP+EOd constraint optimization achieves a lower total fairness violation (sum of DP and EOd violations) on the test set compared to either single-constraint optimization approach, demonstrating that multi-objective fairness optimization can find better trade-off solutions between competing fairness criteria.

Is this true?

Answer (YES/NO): NO